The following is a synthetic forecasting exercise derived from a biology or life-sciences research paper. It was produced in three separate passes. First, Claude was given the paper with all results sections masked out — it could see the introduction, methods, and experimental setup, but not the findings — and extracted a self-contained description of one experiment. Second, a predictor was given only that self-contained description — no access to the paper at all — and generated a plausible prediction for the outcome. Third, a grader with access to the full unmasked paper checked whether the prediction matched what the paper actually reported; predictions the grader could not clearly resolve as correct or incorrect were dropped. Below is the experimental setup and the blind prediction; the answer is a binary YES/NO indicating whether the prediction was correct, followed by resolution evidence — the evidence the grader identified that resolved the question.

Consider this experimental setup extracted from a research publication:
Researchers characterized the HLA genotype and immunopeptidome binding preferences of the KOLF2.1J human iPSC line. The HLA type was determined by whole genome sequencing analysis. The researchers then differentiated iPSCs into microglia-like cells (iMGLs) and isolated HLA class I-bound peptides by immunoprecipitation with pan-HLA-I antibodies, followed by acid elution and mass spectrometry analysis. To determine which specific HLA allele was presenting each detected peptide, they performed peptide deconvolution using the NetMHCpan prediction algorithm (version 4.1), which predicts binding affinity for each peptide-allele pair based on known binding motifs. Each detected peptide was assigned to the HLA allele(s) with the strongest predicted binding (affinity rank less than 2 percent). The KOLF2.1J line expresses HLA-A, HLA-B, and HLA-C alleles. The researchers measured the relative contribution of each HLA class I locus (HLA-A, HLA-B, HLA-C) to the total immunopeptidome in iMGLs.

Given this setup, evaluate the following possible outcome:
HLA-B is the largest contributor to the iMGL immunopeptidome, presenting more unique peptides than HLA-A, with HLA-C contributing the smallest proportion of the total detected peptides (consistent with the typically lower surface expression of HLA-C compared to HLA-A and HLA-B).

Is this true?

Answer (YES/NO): NO